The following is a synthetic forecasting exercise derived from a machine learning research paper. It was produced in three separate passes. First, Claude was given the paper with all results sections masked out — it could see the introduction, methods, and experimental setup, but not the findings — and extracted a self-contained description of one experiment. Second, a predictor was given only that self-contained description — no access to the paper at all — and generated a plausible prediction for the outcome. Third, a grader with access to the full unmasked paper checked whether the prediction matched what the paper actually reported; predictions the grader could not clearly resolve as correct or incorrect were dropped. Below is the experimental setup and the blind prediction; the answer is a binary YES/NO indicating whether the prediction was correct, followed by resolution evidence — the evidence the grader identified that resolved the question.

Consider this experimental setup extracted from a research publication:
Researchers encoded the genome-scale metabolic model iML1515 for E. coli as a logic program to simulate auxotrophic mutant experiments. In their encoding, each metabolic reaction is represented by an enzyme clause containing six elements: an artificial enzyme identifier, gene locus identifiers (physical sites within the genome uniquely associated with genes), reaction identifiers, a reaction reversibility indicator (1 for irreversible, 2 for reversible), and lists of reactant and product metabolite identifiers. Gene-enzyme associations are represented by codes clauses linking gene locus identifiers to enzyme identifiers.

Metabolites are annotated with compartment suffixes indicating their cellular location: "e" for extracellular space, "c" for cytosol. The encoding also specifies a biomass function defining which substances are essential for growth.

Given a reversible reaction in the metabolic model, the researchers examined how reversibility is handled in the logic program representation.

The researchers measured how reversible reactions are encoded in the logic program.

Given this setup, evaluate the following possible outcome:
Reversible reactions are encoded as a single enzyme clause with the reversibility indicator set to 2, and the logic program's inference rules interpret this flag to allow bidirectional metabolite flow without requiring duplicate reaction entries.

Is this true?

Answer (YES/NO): NO